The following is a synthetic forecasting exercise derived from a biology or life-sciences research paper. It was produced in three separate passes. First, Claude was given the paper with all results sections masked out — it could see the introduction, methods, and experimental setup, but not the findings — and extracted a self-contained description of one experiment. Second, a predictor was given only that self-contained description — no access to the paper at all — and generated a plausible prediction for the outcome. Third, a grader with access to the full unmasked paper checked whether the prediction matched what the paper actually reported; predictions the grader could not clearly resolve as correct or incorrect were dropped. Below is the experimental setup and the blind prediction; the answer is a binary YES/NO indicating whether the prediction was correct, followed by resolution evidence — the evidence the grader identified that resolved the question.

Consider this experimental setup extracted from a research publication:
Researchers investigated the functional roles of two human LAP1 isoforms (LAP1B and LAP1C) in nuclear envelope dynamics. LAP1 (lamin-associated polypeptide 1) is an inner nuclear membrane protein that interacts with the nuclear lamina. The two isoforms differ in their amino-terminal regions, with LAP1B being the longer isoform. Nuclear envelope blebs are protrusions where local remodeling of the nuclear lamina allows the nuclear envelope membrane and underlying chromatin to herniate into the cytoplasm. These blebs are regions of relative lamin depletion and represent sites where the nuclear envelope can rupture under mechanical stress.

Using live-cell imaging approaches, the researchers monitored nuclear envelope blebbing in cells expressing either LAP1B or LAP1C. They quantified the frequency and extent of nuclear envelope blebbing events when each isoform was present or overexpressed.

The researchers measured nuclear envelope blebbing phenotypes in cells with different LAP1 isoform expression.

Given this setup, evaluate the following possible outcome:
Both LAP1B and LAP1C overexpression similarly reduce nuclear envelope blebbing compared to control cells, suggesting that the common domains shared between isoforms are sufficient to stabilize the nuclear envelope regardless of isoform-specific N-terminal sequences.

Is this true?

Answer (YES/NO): NO